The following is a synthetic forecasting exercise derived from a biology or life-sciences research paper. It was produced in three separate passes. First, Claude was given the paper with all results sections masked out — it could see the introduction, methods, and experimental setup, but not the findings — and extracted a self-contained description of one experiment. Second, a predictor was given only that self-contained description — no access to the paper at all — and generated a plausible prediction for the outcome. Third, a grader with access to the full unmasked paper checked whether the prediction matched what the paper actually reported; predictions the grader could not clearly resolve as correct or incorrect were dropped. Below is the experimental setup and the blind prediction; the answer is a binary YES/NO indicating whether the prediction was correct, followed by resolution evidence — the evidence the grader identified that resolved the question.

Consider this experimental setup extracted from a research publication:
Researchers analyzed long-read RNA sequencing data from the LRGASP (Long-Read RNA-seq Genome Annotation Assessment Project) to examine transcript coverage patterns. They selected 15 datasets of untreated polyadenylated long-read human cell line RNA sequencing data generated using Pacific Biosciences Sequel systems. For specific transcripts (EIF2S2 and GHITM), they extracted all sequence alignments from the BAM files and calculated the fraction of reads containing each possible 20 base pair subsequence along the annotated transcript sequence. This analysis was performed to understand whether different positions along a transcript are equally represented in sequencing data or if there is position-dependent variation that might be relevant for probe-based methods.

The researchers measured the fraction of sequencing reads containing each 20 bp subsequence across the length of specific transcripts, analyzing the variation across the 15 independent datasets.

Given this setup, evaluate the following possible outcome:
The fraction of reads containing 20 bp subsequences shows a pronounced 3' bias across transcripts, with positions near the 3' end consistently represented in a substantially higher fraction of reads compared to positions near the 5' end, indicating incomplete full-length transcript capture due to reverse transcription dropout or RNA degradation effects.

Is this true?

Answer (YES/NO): NO